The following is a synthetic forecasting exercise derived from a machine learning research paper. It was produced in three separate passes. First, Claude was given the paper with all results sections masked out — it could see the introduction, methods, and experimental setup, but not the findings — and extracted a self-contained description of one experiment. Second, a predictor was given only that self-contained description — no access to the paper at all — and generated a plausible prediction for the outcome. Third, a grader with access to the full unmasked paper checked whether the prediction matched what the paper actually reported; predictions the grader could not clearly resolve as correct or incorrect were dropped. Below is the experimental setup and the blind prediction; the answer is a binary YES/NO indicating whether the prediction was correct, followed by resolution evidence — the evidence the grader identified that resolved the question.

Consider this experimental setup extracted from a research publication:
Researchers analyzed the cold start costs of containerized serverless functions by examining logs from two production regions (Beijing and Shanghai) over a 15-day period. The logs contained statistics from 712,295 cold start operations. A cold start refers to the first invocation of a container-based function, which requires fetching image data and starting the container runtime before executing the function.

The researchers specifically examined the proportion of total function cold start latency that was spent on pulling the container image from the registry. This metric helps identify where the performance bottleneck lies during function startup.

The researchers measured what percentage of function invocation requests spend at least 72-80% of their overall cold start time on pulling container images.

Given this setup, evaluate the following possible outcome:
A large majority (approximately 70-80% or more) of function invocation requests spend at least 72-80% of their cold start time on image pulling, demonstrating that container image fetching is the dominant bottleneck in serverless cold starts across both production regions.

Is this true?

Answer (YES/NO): NO